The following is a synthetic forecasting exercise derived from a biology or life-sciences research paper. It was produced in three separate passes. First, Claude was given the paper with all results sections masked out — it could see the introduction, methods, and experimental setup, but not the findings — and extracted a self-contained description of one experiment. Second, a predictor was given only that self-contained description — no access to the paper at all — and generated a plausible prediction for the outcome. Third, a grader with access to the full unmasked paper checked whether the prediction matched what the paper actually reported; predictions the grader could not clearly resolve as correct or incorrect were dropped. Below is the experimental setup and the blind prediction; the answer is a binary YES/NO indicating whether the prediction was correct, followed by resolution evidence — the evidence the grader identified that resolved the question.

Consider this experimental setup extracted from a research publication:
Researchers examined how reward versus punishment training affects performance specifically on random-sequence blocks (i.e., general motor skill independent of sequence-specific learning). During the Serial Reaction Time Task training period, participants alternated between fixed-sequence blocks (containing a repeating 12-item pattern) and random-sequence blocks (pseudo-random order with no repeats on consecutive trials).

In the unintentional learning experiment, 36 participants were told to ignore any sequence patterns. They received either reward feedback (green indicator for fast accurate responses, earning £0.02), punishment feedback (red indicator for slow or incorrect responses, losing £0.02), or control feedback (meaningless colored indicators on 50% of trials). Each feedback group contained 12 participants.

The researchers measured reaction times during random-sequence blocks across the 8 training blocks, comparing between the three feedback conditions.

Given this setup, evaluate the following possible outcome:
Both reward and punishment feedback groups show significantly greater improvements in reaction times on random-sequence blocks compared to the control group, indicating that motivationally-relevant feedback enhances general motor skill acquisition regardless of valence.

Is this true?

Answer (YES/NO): NO